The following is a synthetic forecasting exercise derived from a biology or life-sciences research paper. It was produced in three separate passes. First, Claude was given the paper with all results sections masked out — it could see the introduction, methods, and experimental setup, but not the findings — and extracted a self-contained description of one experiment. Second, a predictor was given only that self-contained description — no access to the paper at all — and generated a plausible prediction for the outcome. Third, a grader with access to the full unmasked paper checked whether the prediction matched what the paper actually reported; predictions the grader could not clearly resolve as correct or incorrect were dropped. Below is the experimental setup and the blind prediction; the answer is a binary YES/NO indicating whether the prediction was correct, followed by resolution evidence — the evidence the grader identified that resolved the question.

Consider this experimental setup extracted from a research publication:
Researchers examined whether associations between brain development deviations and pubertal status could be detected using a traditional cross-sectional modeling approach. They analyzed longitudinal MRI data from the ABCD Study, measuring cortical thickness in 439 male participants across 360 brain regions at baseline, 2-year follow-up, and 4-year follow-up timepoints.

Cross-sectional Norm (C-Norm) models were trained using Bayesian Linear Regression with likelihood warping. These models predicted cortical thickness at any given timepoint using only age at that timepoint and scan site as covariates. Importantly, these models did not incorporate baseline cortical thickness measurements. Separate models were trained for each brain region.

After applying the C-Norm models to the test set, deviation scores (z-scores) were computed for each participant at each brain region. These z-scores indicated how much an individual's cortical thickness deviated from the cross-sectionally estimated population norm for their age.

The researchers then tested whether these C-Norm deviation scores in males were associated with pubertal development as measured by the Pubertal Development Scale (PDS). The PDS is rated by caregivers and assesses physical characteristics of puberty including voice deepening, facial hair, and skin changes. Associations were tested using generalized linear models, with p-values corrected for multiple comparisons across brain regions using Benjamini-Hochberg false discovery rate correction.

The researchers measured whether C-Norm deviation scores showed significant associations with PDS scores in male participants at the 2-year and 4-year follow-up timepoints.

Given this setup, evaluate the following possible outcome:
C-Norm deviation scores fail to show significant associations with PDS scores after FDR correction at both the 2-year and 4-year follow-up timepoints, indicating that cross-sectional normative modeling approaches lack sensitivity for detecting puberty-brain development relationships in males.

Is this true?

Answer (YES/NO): YES